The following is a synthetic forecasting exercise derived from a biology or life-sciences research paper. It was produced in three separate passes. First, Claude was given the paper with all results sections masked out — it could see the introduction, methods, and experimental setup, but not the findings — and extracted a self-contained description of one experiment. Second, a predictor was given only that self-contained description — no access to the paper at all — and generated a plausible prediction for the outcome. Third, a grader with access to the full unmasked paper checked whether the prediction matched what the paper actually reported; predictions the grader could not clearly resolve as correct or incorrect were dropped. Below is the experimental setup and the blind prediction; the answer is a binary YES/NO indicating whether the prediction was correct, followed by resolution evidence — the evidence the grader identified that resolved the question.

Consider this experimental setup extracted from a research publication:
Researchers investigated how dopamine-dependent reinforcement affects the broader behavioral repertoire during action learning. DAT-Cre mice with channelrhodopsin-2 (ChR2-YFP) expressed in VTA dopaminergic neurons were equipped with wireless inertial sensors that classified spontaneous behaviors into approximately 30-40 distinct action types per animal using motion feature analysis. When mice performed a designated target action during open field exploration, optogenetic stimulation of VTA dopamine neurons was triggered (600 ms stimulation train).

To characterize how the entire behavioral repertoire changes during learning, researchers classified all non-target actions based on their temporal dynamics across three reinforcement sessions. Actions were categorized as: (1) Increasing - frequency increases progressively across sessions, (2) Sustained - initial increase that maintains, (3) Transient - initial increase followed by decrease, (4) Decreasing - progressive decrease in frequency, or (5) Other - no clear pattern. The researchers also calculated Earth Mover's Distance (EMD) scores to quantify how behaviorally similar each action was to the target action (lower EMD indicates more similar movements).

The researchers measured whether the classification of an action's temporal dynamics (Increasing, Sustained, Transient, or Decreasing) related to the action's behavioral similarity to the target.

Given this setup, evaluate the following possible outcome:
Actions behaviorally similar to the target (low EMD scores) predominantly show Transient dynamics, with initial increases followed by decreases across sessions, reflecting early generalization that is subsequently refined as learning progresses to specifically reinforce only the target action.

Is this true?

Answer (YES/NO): NO